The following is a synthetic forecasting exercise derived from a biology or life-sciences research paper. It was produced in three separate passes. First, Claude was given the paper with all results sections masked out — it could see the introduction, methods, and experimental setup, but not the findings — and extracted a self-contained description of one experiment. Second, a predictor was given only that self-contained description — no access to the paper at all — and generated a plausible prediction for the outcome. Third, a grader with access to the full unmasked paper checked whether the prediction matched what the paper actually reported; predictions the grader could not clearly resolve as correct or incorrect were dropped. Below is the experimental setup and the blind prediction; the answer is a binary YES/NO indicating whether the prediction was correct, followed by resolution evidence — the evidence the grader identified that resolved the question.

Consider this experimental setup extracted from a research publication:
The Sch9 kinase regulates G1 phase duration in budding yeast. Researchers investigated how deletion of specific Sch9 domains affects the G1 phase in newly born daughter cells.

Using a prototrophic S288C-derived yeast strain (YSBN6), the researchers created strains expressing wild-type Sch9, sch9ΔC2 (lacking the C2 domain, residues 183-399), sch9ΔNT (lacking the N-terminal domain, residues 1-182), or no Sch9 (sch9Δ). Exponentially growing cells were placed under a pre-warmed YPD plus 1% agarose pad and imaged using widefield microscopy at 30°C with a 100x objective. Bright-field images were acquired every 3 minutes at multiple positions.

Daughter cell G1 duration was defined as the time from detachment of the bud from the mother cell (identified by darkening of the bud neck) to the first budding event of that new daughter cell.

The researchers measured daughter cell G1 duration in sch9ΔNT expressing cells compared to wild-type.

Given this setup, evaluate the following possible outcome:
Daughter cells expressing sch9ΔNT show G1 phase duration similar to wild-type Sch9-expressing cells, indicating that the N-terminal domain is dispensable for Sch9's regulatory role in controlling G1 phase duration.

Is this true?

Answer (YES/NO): NO